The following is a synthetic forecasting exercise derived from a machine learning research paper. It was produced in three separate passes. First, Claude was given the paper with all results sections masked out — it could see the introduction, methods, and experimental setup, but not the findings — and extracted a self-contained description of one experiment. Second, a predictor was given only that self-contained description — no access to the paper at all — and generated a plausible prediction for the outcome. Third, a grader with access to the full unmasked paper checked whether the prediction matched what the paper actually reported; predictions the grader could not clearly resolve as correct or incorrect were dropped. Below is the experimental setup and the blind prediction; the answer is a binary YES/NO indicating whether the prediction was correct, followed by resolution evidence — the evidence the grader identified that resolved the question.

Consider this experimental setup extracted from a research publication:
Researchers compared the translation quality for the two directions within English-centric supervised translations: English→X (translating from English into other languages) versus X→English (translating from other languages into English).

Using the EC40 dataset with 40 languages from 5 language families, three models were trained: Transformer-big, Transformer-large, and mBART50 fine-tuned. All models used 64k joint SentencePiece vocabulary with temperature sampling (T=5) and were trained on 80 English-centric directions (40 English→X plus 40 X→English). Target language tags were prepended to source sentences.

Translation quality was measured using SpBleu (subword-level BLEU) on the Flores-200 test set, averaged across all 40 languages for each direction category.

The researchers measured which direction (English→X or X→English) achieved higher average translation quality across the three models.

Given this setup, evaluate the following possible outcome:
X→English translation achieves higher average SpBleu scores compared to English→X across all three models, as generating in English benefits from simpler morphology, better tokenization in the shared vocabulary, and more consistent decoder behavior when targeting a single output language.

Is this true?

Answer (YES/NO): YES